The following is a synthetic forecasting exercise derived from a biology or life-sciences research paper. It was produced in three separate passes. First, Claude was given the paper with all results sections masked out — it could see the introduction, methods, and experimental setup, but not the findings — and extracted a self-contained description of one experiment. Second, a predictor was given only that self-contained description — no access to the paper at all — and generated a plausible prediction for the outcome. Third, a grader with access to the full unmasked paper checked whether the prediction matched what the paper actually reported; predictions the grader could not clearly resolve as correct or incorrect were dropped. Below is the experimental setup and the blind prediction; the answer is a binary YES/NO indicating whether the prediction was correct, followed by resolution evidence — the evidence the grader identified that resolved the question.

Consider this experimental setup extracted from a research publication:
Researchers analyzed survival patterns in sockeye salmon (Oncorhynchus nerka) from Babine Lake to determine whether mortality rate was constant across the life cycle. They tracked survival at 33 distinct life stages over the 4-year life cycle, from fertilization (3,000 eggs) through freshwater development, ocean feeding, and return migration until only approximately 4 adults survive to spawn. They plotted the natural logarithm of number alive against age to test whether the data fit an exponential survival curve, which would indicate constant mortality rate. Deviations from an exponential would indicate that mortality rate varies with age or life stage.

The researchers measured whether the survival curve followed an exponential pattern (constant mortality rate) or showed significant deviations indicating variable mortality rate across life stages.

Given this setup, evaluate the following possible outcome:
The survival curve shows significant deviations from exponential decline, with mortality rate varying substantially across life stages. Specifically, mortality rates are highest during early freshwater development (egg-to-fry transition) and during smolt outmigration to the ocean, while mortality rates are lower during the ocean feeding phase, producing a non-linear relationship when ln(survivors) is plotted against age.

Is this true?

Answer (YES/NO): NO